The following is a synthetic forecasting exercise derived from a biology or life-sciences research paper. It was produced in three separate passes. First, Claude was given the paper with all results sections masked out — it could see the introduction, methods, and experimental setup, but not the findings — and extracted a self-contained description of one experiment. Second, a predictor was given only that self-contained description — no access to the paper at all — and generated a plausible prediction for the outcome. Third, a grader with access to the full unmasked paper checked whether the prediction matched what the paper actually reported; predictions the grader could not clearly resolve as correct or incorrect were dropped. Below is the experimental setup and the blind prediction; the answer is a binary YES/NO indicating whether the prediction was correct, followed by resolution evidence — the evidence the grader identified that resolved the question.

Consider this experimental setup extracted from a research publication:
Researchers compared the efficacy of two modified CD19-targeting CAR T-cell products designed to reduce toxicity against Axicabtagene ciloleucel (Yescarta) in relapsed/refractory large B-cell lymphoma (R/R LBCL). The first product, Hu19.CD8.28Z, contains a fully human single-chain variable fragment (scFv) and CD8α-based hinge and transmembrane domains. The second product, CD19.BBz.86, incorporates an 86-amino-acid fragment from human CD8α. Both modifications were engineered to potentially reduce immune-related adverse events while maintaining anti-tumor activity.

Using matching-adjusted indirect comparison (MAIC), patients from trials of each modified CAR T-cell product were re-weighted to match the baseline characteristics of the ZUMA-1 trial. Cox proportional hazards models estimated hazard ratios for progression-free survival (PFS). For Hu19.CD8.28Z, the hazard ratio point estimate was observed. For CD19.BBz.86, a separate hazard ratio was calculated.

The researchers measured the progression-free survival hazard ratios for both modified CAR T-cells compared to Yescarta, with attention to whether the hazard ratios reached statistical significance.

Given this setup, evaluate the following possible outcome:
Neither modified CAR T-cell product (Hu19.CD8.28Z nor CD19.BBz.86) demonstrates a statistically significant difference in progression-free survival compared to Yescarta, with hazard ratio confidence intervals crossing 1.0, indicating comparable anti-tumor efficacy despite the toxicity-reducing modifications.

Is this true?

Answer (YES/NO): NO